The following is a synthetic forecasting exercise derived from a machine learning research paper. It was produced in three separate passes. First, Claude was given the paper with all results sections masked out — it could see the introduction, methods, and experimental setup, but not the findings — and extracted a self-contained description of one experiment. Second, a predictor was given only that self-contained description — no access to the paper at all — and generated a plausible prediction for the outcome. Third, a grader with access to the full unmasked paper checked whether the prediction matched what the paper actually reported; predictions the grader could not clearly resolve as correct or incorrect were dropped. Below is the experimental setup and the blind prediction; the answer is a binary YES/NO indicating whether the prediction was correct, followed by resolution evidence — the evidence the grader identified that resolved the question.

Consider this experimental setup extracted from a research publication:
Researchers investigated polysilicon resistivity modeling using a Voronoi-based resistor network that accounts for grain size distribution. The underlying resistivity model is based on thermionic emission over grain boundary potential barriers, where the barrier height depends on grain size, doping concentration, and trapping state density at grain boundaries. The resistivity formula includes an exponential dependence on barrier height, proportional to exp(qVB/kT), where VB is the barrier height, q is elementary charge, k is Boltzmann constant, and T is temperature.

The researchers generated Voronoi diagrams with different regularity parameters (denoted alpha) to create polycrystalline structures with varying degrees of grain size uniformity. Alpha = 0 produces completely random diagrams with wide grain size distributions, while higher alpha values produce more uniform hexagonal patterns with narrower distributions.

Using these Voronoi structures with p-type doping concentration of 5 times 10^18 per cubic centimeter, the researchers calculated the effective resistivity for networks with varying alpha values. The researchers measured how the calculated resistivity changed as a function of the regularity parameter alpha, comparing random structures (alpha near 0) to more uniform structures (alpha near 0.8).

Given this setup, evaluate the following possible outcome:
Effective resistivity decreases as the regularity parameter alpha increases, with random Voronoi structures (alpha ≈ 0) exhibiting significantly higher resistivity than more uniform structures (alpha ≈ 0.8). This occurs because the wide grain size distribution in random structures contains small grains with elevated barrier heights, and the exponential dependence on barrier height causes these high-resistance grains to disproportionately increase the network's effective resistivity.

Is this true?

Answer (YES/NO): NO